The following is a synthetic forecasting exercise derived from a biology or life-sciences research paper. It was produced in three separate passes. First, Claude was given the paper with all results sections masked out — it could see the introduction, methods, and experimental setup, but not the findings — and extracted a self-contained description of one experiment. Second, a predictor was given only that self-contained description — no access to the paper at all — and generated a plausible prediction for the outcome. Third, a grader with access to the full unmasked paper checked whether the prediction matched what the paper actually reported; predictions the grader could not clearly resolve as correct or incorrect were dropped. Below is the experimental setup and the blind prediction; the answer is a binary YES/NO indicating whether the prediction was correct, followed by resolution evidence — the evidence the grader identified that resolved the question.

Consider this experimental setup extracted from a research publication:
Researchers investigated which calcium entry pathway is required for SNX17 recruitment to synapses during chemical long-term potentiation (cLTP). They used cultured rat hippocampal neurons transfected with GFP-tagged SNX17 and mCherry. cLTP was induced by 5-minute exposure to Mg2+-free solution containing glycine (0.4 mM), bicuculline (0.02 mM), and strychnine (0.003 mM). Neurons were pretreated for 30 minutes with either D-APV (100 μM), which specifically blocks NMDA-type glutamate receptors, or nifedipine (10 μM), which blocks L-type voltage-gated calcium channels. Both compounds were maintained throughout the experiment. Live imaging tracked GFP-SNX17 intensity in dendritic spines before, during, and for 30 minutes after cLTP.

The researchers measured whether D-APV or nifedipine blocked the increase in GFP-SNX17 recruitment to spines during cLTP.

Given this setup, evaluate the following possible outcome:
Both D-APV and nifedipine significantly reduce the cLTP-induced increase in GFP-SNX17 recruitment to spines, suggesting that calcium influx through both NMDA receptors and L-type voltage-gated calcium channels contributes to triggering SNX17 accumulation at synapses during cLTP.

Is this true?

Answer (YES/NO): NO